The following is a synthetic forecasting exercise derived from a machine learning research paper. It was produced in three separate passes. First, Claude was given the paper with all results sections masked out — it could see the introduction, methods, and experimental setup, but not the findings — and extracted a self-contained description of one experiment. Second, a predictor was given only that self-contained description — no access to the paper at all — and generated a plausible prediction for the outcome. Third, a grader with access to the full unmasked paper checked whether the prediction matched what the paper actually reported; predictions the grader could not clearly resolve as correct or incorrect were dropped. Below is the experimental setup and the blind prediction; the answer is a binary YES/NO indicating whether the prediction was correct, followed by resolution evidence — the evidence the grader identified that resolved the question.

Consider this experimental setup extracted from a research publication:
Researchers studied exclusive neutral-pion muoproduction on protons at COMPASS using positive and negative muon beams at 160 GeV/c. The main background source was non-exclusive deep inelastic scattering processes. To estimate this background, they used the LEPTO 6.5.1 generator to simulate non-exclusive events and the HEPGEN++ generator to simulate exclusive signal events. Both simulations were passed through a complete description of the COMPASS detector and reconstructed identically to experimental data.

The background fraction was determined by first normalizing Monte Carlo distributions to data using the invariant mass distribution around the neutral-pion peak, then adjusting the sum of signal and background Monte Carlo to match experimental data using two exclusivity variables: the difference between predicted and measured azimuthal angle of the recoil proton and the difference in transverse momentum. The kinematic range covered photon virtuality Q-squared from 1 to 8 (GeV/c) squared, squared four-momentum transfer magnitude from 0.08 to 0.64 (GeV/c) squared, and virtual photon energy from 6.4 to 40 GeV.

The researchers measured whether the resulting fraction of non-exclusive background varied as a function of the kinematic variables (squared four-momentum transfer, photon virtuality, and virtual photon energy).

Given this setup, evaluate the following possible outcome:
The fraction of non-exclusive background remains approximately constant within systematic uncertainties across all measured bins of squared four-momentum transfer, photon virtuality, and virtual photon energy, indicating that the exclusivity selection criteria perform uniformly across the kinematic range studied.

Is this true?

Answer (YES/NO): YES